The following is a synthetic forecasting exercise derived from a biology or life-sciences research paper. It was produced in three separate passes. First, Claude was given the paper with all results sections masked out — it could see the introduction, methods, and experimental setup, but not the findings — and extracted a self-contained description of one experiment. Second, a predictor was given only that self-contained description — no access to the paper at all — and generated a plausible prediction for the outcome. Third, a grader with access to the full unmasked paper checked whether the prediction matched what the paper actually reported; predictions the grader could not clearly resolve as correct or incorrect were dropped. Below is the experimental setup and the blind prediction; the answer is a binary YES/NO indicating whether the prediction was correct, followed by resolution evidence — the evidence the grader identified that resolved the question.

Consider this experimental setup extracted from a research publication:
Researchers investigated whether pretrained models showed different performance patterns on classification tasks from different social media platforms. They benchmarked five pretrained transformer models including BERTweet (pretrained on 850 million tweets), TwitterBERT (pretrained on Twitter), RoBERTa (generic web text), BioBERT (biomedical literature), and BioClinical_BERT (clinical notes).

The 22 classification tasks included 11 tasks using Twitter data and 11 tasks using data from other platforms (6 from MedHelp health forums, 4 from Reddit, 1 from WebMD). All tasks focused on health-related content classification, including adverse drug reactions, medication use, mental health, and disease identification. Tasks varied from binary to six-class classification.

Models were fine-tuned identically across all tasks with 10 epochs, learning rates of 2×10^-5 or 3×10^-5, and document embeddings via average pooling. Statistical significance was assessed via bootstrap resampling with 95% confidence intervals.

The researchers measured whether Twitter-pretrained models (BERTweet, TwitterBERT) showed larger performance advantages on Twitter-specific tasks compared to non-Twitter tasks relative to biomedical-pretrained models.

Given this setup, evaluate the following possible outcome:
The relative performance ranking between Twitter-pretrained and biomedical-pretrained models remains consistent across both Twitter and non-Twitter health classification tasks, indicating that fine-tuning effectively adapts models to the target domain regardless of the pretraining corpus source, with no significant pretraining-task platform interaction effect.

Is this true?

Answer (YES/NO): NO